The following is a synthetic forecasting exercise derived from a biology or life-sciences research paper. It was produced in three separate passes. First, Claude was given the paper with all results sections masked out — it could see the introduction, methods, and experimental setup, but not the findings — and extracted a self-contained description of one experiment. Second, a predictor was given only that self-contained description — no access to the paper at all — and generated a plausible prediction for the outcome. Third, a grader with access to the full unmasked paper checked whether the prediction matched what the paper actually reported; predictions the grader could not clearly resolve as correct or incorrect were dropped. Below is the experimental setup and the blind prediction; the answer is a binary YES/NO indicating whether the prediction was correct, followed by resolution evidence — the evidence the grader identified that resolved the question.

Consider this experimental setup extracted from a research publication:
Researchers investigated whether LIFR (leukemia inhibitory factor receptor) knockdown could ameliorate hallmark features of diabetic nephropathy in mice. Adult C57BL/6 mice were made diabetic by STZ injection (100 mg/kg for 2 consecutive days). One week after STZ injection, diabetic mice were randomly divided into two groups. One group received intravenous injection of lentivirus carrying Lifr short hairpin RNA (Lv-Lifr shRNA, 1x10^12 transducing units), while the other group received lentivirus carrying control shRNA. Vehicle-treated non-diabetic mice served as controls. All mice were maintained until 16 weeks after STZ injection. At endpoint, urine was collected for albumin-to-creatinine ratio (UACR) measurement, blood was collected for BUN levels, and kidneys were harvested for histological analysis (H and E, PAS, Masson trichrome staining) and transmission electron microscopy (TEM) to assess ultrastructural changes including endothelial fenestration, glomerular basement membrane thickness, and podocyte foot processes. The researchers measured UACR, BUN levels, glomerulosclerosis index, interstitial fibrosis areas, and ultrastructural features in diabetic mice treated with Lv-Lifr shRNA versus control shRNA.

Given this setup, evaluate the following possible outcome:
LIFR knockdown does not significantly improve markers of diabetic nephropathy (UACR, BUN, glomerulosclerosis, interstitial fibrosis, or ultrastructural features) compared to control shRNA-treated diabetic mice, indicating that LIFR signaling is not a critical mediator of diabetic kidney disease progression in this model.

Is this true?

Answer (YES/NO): NO